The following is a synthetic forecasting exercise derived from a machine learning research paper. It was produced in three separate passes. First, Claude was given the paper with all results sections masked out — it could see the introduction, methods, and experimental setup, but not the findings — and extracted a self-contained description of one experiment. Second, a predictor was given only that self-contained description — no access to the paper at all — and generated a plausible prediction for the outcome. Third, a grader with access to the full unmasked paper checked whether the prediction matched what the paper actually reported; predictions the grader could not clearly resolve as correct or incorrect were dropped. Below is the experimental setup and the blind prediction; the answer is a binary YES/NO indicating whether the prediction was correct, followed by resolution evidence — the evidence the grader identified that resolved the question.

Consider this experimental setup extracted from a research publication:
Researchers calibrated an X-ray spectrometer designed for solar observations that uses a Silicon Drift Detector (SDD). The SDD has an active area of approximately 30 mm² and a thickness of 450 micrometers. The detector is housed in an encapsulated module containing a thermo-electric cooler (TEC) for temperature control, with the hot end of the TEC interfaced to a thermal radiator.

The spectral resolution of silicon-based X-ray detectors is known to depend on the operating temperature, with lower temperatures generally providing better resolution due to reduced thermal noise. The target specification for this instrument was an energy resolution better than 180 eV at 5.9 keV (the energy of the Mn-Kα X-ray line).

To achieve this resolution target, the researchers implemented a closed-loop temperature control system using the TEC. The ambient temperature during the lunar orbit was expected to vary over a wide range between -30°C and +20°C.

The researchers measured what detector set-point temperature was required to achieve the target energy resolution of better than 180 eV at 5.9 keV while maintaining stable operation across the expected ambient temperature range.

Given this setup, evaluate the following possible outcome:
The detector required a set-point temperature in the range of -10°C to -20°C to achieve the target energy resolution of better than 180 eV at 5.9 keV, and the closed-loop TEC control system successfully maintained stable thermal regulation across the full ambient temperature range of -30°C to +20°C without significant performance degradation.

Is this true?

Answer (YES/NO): NO